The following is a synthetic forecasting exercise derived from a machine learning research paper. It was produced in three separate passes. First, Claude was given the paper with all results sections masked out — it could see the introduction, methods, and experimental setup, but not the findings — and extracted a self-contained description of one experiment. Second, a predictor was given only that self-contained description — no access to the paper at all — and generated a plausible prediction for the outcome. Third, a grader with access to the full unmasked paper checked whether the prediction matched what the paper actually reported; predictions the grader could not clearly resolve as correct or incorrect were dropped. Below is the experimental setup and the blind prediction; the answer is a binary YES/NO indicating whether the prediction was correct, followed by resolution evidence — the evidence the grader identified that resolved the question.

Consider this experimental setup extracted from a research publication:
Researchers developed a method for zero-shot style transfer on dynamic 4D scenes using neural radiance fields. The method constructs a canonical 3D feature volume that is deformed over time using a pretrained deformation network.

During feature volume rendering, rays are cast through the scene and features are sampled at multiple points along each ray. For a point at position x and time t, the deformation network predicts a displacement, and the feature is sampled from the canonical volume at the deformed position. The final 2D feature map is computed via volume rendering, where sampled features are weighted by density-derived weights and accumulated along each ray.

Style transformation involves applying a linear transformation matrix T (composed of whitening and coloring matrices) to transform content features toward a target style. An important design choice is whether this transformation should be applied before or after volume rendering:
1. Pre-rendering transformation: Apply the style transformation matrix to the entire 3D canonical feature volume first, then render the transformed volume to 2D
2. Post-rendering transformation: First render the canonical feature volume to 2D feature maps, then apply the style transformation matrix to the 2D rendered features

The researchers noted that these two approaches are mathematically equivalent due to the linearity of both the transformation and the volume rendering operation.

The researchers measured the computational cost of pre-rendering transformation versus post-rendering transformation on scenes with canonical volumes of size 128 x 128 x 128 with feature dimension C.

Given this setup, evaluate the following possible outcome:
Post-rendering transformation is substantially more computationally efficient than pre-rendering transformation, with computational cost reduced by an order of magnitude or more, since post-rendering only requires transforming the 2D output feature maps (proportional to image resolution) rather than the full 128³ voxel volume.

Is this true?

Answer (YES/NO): YES